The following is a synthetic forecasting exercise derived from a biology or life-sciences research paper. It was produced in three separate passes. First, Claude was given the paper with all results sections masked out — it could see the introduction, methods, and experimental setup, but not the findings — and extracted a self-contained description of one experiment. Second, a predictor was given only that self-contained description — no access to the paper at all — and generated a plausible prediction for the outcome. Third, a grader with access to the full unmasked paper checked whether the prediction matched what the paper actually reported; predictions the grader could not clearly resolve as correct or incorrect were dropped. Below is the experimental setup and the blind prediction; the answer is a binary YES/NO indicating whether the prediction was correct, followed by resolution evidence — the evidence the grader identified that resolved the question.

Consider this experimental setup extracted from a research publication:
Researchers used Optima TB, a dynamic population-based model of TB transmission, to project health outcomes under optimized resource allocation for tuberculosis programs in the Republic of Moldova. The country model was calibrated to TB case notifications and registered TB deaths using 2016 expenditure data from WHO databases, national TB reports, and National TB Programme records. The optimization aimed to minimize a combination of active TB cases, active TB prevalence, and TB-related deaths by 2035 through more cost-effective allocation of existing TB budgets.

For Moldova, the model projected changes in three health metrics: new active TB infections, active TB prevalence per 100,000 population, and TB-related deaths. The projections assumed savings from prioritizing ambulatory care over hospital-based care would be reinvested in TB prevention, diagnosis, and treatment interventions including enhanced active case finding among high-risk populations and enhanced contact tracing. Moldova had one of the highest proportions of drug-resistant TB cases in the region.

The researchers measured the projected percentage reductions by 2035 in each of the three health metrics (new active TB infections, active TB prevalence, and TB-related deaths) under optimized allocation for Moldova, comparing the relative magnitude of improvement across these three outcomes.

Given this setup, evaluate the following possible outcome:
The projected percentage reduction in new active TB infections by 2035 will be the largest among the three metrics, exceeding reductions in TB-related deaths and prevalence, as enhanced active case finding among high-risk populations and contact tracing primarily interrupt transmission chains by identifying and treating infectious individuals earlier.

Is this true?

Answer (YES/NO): NO